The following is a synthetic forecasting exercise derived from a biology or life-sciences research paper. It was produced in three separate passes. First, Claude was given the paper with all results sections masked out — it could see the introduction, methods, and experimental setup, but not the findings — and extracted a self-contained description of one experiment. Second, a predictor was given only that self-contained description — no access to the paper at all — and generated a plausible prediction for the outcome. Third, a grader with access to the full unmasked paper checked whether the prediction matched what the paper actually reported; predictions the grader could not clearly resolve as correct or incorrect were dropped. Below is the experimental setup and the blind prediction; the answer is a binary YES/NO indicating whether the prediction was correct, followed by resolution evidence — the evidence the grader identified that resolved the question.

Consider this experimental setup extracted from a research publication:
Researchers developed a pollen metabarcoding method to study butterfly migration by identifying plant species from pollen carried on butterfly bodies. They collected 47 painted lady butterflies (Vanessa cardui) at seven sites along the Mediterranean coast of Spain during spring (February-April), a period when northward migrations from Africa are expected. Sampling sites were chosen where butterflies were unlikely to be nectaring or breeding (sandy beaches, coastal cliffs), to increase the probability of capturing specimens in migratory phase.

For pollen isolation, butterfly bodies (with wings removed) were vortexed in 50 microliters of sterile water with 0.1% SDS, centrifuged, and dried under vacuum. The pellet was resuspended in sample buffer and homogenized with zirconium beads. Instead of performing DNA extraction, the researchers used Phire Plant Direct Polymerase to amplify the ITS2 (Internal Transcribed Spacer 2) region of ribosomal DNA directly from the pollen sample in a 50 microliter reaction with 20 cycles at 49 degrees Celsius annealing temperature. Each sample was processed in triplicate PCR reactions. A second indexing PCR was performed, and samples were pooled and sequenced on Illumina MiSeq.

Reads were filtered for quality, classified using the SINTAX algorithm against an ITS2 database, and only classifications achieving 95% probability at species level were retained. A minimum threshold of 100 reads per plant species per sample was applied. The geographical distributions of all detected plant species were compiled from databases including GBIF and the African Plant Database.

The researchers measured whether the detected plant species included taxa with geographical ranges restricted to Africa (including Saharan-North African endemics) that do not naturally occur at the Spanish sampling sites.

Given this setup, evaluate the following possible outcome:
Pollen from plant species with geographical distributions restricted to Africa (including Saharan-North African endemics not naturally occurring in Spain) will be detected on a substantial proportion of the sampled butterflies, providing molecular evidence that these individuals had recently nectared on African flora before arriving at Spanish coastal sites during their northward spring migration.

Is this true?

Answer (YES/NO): YES